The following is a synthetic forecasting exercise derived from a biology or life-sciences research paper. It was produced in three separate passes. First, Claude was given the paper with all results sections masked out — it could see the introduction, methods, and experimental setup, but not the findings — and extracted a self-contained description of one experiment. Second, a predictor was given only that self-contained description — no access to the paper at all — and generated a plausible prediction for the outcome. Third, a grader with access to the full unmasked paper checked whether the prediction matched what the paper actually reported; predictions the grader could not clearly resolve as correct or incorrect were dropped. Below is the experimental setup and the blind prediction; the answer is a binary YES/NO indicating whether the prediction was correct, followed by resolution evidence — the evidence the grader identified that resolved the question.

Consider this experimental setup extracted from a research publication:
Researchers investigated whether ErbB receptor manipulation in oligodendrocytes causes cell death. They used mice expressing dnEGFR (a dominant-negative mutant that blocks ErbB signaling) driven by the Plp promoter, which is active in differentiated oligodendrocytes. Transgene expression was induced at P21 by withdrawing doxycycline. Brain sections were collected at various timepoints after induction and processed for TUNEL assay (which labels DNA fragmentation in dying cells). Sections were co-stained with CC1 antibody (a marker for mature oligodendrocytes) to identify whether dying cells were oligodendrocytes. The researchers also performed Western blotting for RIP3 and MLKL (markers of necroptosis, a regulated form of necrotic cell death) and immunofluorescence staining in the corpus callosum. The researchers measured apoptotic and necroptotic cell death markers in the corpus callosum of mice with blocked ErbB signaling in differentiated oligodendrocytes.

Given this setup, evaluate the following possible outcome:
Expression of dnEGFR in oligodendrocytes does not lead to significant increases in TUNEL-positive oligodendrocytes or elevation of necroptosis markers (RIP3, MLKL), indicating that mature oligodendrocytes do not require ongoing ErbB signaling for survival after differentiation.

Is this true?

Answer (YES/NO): YES